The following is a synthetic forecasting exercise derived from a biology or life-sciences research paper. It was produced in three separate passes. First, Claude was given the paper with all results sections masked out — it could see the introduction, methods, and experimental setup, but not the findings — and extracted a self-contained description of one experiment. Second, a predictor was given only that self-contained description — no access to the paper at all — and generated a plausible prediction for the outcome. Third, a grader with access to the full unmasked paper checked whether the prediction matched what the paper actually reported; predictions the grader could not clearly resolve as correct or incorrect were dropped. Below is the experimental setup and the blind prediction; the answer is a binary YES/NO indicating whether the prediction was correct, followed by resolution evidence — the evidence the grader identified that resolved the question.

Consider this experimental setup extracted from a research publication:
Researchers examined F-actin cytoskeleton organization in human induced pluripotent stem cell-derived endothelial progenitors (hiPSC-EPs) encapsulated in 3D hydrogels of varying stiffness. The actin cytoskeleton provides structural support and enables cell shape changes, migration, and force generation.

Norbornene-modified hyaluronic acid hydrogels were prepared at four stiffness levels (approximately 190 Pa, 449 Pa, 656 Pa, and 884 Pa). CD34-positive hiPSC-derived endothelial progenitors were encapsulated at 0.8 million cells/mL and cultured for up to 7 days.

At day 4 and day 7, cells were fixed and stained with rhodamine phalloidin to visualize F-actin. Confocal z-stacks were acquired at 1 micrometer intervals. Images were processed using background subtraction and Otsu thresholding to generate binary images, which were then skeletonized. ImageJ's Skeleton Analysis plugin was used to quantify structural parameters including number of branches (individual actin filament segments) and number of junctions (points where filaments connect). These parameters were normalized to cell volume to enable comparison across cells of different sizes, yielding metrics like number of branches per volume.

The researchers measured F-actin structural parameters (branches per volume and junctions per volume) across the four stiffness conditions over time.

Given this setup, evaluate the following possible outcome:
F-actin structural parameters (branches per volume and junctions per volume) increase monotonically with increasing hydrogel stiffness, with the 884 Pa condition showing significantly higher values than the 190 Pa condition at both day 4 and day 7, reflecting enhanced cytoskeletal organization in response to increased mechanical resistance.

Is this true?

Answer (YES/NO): NO